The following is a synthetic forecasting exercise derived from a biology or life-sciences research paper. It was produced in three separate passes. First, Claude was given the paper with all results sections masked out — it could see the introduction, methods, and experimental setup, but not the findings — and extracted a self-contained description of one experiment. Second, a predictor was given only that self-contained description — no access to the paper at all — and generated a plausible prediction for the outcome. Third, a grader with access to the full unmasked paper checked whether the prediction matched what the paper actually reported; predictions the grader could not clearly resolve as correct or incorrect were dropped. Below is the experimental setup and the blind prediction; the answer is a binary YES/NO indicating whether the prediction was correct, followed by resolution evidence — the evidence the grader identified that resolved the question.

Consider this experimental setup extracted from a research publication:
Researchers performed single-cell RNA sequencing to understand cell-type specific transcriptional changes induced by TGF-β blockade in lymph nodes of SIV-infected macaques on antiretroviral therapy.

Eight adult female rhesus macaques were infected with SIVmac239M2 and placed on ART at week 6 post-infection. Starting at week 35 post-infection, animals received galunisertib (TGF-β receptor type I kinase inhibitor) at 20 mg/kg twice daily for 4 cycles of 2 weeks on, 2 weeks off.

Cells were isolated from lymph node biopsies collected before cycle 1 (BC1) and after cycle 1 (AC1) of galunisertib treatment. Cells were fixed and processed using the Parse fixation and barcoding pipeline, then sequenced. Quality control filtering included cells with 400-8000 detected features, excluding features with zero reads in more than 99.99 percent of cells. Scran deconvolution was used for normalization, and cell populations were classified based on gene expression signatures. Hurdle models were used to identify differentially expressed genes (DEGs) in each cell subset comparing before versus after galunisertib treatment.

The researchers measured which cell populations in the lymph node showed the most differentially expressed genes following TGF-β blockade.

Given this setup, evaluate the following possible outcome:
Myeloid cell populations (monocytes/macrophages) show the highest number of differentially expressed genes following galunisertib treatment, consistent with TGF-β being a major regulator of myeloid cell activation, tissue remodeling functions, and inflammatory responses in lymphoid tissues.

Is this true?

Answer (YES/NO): NO